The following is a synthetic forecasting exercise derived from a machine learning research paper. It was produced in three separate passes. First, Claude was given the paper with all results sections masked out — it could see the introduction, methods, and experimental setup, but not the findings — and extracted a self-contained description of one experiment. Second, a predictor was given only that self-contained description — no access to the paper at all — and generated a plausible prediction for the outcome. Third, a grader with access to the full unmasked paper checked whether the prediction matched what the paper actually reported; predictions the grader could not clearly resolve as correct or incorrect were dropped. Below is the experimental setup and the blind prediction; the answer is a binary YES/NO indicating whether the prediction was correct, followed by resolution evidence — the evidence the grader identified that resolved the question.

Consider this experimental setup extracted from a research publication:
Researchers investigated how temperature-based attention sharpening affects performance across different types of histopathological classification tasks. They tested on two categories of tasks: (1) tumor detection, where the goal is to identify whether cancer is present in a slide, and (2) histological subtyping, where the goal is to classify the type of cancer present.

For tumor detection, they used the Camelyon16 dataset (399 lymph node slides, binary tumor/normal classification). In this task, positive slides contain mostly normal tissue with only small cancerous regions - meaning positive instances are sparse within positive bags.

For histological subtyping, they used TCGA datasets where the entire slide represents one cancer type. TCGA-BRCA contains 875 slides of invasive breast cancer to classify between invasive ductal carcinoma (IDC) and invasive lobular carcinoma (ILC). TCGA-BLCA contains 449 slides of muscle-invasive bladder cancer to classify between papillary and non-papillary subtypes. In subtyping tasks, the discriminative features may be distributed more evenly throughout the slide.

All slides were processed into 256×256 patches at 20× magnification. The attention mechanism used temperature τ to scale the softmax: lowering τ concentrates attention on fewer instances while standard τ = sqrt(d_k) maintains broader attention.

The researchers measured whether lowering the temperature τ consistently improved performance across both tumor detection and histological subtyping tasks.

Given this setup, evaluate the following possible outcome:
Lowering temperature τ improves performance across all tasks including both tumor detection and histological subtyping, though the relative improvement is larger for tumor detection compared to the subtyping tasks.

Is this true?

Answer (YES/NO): NO